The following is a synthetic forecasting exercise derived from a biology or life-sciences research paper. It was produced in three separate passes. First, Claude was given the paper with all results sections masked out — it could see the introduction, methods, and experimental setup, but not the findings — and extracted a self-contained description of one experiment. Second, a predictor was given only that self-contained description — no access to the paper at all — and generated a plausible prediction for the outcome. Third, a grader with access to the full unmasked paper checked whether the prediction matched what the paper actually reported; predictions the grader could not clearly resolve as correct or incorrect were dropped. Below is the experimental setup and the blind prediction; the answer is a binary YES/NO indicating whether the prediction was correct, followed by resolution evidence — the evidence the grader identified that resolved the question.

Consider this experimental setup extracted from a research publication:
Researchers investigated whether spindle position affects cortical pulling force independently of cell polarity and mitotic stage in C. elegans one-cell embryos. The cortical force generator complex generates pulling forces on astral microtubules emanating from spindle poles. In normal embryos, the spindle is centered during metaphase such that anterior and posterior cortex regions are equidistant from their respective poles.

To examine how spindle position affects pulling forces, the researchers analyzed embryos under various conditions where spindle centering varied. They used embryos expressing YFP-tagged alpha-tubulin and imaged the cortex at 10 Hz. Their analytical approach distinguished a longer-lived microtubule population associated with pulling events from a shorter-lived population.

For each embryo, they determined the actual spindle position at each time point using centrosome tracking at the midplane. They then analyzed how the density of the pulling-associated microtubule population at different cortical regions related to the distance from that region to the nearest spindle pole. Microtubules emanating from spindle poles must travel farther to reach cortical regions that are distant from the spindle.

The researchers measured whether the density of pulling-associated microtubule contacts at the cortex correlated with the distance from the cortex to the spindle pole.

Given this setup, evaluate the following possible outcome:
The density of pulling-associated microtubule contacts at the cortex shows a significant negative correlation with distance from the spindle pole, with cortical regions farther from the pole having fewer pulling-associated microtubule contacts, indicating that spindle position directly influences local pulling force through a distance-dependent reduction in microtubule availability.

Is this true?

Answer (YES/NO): YES